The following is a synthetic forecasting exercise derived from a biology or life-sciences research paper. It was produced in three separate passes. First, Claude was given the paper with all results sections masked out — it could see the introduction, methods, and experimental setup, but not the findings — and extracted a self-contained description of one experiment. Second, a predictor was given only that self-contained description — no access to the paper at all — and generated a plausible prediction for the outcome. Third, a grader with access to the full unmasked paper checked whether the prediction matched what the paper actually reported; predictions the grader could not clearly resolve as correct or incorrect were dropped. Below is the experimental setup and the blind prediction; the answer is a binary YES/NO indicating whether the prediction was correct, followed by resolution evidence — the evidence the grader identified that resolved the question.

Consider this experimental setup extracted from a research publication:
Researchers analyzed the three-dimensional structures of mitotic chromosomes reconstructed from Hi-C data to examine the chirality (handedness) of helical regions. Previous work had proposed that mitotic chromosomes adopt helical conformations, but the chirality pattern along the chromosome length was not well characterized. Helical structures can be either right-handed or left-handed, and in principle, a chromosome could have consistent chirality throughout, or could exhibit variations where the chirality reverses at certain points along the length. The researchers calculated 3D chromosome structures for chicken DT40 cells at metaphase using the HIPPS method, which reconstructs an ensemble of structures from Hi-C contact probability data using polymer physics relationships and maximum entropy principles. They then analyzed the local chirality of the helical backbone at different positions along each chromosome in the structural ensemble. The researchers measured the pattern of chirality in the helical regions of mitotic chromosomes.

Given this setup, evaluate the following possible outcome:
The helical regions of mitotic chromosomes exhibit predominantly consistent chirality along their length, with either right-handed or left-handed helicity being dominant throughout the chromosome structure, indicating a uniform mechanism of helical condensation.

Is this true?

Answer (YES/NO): NO